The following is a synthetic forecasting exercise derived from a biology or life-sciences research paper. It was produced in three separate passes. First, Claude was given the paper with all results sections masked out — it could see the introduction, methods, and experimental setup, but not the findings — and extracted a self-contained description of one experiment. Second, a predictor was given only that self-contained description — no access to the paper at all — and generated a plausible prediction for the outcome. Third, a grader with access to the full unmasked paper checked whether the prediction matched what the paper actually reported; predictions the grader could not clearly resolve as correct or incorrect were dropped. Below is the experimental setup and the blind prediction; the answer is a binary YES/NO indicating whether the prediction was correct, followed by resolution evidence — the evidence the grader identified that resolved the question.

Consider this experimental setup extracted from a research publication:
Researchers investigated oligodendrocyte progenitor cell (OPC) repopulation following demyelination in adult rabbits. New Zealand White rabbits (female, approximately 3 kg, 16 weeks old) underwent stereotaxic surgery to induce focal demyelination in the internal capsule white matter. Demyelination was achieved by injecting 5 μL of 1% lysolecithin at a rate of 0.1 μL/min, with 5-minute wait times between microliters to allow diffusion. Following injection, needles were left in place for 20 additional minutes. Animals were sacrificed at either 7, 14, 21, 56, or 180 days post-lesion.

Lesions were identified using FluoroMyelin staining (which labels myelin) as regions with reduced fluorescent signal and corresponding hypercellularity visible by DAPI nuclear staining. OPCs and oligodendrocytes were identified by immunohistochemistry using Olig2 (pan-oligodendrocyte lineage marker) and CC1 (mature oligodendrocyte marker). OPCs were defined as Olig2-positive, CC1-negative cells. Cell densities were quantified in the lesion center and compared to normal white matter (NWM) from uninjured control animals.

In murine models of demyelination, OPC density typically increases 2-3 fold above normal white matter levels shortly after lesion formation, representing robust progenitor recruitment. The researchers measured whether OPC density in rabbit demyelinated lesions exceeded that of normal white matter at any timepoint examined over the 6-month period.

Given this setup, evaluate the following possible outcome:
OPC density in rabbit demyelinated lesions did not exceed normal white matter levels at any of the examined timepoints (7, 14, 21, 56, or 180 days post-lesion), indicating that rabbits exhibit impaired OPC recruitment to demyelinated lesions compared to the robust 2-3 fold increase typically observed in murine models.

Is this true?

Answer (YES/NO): YES